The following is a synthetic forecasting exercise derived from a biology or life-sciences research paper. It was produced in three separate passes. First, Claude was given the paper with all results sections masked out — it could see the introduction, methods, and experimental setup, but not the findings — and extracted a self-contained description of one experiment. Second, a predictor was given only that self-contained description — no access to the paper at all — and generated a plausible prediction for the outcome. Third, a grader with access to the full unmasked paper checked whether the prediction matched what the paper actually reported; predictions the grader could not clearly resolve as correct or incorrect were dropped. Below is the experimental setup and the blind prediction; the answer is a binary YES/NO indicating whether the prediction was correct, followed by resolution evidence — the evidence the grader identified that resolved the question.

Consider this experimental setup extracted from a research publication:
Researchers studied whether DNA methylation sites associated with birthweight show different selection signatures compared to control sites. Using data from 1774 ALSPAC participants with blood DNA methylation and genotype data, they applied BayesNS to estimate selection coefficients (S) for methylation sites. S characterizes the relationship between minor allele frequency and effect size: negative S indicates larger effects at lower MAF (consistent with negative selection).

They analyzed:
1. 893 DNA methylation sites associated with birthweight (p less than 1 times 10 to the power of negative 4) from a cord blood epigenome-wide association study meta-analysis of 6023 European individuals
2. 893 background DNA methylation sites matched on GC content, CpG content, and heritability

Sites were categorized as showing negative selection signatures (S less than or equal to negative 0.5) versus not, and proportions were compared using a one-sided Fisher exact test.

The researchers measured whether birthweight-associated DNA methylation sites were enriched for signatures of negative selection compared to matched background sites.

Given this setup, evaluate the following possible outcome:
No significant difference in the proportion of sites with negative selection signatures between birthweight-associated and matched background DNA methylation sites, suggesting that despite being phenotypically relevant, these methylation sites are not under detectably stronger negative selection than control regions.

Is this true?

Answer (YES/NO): NO